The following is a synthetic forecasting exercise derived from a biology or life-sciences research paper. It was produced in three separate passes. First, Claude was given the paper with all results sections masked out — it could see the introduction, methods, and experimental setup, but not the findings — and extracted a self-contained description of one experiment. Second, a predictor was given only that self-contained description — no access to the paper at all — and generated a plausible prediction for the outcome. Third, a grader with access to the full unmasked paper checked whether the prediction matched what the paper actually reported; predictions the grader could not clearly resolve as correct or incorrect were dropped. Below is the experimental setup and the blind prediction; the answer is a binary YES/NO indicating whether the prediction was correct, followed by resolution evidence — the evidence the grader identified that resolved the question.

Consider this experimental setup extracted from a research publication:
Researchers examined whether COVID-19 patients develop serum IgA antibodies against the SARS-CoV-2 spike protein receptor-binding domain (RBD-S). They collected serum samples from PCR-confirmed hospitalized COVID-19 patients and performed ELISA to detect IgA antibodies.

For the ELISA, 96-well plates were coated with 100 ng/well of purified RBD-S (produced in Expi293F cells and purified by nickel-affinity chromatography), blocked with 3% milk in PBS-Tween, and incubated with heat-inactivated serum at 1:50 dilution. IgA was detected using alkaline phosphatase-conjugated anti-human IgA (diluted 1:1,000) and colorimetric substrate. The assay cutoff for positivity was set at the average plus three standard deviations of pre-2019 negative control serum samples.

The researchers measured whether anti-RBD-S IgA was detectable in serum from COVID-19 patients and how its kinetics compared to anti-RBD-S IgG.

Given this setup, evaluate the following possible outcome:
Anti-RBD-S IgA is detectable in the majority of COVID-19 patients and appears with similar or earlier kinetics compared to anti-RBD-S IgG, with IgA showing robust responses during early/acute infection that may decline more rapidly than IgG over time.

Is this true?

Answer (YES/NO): YES